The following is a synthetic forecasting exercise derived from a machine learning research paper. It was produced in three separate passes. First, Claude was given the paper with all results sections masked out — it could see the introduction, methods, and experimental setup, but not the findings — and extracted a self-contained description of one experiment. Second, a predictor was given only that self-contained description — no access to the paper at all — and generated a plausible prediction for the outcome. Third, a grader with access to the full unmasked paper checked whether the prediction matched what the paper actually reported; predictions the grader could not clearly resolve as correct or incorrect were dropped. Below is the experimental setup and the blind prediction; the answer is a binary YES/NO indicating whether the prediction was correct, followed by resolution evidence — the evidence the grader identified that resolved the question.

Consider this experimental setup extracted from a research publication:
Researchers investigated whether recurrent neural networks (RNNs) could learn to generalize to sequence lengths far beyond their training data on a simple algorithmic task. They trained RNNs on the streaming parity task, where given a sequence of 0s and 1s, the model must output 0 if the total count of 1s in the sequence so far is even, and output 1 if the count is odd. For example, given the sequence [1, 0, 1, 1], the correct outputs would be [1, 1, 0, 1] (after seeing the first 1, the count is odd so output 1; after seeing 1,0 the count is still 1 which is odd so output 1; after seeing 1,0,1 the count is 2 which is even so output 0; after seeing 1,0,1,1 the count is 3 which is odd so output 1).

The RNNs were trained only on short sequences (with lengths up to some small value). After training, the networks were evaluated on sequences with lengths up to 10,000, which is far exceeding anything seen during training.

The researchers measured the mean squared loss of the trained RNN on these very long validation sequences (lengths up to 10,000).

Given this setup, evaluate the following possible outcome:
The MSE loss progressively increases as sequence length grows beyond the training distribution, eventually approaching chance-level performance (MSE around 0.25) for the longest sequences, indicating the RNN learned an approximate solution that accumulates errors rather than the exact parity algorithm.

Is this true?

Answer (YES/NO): NO